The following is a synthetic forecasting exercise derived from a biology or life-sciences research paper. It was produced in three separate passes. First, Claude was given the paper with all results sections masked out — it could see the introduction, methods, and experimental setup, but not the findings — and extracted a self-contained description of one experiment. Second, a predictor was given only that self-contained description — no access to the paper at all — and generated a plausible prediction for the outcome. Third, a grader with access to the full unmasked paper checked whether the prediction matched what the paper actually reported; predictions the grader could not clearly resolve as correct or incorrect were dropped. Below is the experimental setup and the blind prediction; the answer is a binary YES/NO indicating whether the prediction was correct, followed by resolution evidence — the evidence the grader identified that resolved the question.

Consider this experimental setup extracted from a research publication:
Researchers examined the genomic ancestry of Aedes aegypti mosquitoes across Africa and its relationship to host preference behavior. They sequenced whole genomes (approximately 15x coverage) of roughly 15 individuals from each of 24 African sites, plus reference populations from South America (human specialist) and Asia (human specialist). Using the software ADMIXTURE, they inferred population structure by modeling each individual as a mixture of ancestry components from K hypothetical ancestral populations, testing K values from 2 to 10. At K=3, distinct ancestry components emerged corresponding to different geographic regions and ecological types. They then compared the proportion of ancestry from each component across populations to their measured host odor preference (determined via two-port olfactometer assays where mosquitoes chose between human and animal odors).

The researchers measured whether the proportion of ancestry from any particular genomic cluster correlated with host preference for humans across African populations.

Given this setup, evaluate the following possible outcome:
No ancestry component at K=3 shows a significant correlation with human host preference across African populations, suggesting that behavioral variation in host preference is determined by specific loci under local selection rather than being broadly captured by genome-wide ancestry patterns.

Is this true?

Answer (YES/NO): NO